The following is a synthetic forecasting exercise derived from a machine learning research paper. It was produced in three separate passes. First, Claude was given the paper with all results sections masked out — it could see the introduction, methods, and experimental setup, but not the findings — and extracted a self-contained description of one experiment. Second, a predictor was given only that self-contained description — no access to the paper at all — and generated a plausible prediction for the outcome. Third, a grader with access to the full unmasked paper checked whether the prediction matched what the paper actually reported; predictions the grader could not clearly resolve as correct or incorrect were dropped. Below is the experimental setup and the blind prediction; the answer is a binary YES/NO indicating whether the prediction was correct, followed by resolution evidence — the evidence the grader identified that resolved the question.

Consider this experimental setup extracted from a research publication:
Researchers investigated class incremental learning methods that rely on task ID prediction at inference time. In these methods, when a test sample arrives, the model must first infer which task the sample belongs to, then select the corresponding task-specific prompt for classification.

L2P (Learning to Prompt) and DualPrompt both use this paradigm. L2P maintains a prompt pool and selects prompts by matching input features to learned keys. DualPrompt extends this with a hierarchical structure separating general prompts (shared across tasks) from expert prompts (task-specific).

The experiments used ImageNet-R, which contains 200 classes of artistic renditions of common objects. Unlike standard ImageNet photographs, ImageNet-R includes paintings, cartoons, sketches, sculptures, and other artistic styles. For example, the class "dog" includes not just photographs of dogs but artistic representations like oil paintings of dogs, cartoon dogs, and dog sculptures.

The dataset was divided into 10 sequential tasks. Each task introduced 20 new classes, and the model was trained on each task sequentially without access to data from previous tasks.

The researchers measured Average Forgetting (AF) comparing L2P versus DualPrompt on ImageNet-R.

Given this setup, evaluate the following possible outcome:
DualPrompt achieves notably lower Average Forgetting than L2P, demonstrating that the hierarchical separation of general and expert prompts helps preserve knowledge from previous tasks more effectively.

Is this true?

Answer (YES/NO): YES